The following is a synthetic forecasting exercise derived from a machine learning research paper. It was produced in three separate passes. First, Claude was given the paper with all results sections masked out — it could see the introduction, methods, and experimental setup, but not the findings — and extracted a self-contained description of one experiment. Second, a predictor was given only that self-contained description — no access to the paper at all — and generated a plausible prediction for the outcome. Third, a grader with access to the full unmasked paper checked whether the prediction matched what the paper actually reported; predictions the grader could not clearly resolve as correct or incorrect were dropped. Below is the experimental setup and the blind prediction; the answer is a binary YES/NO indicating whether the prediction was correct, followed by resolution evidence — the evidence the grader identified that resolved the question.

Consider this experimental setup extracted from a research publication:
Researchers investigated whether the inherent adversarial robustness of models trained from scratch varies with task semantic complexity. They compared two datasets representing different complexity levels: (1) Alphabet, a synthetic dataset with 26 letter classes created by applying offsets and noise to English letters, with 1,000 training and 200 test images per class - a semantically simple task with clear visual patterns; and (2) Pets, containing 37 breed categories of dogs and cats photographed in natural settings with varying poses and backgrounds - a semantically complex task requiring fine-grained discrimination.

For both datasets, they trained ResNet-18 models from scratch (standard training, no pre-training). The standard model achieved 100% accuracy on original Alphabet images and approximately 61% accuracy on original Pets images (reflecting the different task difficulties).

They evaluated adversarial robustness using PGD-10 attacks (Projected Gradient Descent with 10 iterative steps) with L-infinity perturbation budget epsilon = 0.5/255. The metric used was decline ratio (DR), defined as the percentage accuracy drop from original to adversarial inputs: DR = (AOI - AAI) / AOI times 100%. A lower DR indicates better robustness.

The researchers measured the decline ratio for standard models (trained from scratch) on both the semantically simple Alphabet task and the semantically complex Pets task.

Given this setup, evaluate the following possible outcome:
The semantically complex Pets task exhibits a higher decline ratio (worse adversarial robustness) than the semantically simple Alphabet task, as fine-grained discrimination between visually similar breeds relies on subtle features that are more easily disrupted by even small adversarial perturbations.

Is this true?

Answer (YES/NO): YES